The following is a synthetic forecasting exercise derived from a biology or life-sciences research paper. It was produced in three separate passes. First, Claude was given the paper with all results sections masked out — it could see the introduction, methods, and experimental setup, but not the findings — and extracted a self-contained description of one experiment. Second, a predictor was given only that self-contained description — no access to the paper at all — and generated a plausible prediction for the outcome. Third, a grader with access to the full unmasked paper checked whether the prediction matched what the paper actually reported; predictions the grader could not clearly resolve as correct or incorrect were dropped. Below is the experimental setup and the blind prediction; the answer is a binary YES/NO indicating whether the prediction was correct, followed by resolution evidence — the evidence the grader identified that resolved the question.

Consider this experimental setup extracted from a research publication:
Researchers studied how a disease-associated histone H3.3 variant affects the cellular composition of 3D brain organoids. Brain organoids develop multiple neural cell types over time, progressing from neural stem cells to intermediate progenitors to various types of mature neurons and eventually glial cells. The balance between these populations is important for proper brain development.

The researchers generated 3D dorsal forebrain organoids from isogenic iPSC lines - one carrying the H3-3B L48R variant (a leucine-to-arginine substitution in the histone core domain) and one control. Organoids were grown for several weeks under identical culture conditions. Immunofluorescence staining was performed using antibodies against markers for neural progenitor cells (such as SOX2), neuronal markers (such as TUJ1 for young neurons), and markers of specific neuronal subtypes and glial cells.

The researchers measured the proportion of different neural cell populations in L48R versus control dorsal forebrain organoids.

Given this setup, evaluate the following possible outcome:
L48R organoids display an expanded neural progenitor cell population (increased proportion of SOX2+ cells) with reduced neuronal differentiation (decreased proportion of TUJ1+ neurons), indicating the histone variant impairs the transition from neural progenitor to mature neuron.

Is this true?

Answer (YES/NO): NO